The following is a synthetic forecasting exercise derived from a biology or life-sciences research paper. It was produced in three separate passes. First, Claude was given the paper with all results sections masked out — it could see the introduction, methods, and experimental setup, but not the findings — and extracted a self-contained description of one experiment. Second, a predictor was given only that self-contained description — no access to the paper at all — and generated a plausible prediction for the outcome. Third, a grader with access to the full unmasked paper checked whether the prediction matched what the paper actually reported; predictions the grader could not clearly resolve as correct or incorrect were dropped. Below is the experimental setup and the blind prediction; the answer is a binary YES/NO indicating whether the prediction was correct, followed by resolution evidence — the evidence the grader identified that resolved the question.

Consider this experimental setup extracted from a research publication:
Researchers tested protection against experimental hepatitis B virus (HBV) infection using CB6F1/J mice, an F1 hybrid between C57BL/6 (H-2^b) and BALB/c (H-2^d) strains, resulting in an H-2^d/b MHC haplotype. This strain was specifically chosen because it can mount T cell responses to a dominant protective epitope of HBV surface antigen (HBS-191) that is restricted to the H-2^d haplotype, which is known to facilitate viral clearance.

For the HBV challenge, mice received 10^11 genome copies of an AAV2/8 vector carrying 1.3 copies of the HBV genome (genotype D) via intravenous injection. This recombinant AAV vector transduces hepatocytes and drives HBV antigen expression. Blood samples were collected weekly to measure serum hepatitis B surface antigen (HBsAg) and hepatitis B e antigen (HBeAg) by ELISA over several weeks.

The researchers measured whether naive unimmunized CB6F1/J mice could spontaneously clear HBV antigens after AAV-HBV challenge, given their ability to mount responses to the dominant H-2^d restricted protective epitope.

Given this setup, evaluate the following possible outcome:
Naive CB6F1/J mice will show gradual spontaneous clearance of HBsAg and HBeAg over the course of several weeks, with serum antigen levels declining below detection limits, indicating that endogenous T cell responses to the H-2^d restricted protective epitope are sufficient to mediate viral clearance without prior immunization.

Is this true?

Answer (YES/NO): NO